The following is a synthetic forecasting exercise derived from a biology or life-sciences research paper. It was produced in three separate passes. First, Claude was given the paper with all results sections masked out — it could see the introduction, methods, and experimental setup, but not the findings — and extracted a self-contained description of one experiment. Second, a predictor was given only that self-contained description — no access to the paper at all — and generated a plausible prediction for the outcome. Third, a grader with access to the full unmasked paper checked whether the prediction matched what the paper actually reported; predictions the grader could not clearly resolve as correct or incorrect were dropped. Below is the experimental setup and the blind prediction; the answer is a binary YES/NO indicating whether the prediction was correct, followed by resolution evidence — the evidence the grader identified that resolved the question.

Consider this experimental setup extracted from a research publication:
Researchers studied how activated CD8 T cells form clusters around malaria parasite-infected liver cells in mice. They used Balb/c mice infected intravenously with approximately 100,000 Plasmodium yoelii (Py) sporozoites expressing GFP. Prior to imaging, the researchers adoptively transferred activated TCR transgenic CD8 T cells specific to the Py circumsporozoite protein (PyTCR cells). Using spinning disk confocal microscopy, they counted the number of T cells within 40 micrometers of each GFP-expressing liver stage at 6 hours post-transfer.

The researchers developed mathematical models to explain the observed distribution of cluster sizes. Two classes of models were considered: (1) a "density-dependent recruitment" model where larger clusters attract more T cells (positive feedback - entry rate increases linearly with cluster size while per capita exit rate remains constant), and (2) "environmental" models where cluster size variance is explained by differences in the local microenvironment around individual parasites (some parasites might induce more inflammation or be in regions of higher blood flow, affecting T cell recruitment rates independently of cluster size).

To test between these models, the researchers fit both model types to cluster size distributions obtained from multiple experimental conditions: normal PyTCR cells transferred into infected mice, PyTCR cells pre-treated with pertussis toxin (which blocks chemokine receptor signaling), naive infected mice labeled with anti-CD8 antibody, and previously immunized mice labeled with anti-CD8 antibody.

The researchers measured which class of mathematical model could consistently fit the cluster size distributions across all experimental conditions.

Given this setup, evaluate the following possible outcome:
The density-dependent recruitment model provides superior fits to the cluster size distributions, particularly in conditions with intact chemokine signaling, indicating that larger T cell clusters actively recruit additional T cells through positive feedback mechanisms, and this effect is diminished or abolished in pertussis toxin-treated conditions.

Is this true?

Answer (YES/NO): YES